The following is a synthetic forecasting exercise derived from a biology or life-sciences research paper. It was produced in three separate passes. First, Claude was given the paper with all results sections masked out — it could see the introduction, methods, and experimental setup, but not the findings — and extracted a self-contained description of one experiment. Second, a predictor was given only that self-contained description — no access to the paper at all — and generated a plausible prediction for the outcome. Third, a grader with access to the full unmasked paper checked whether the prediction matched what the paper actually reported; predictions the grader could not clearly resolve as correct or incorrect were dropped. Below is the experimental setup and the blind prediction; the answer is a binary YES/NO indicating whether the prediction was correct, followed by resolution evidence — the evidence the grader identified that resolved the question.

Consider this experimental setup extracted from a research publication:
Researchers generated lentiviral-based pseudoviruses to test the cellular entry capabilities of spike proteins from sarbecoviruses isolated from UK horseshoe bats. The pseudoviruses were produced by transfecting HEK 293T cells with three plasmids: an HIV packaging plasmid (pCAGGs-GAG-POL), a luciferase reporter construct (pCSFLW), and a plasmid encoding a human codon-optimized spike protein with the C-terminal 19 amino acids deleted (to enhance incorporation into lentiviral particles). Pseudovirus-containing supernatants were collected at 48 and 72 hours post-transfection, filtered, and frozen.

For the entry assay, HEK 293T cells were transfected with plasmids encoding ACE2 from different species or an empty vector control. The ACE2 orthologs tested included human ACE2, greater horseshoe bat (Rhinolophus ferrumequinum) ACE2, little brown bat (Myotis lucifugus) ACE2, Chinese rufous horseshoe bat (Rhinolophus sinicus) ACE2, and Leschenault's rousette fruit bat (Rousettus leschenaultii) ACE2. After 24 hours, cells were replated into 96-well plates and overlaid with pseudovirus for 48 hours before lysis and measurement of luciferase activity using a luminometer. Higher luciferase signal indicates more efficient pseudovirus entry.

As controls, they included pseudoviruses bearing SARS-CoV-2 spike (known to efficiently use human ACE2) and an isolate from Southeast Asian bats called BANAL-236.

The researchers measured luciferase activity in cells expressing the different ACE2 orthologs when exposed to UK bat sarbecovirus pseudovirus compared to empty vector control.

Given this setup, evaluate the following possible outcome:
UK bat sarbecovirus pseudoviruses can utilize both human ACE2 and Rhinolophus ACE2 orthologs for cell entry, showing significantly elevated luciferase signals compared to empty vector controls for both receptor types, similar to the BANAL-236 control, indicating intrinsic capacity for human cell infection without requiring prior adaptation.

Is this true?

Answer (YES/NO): NO